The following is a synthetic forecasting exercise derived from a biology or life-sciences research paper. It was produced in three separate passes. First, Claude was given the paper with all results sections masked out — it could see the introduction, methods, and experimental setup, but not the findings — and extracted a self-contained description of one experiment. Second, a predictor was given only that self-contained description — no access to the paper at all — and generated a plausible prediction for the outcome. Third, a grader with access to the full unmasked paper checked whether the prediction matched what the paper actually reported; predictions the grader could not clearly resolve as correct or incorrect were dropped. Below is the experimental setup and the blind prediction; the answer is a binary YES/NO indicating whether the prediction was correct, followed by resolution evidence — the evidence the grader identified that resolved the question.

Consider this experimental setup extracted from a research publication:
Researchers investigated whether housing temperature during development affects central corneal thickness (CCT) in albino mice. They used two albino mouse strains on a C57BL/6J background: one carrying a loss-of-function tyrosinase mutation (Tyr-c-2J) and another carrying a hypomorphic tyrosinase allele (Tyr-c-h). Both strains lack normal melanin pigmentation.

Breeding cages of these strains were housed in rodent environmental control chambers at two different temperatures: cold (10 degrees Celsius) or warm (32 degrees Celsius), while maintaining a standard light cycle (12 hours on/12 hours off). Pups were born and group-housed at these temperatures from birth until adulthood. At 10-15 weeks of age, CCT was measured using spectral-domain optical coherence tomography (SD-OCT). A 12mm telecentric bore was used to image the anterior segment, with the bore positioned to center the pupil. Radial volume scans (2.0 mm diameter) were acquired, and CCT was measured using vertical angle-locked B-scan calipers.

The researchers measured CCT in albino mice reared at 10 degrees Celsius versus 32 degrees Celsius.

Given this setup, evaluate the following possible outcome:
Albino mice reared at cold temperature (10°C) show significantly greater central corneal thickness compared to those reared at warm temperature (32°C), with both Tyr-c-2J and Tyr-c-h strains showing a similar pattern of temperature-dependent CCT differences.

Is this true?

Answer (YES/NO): NO